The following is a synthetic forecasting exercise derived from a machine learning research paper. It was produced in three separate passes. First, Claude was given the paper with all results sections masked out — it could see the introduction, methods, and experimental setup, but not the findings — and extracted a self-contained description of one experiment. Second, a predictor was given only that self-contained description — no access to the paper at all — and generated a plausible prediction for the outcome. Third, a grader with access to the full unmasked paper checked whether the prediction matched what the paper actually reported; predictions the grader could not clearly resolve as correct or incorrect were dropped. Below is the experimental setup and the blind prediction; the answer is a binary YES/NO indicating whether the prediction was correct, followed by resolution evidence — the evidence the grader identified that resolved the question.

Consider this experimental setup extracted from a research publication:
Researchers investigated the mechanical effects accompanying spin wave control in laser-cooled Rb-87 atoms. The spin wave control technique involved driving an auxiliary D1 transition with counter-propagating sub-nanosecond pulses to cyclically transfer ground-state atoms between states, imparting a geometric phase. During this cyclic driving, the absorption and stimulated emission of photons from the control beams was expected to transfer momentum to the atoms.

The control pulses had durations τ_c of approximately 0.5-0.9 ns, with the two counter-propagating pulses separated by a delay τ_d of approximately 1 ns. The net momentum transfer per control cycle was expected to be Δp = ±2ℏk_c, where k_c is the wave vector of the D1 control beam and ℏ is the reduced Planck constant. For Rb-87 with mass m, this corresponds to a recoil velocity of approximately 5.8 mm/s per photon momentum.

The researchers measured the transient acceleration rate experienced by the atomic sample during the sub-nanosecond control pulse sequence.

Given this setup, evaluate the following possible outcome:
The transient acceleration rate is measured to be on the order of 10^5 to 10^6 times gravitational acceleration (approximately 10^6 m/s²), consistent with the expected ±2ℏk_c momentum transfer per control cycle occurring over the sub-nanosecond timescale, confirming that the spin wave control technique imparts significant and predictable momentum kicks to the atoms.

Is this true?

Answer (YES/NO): NO